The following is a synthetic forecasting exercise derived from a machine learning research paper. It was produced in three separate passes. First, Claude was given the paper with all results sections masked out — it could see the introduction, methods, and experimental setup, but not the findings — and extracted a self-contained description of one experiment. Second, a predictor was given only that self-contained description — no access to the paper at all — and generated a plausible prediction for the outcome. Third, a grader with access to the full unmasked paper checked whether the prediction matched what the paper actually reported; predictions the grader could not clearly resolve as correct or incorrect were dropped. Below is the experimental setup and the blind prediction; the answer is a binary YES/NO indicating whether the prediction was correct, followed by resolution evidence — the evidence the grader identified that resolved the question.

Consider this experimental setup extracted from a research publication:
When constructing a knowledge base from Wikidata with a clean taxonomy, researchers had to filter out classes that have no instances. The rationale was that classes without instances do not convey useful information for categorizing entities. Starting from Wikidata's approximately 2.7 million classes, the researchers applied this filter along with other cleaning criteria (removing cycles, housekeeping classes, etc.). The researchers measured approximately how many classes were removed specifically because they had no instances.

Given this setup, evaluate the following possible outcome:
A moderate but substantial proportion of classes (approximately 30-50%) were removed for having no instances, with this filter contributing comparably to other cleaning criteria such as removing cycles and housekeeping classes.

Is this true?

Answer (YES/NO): YES